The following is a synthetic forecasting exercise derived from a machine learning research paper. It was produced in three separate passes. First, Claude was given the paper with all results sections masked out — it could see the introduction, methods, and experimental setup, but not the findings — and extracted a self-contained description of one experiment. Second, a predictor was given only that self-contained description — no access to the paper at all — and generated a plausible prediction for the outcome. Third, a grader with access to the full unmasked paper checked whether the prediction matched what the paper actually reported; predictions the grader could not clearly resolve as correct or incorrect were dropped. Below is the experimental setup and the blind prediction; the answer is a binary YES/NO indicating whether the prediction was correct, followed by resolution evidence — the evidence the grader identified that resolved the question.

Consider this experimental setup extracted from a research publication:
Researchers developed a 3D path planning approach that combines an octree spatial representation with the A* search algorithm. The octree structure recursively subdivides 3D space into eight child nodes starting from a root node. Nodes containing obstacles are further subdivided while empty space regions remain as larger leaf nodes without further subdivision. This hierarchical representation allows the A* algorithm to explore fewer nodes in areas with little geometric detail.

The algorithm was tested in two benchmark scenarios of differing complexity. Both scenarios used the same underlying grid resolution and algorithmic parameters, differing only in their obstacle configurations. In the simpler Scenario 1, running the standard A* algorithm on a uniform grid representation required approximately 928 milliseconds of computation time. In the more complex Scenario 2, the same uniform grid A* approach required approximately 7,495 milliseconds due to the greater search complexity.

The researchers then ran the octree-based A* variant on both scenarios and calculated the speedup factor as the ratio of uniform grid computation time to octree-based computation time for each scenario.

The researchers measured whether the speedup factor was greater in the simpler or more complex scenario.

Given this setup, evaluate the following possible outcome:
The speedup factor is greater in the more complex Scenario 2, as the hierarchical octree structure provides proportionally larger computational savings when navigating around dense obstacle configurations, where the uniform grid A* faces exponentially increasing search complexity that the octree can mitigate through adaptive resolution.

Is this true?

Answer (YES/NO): NO